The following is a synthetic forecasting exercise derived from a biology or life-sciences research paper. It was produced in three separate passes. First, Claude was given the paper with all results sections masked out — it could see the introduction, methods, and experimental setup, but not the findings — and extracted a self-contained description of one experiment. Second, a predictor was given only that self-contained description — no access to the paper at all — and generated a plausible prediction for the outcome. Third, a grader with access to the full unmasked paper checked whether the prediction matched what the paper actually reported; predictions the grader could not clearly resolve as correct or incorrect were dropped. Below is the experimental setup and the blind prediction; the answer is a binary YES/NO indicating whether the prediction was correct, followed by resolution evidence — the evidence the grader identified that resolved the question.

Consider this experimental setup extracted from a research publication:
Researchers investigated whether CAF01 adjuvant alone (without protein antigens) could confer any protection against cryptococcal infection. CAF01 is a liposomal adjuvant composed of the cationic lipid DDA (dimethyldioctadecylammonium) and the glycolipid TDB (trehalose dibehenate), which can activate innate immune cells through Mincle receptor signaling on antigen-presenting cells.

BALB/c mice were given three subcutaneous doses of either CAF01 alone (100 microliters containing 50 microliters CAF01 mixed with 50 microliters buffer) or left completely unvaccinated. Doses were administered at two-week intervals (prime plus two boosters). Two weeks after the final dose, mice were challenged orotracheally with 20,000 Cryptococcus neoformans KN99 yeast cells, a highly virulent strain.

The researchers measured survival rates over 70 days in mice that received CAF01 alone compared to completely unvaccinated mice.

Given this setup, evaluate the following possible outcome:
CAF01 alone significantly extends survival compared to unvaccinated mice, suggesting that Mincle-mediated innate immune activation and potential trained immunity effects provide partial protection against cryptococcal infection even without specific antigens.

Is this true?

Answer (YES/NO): NO